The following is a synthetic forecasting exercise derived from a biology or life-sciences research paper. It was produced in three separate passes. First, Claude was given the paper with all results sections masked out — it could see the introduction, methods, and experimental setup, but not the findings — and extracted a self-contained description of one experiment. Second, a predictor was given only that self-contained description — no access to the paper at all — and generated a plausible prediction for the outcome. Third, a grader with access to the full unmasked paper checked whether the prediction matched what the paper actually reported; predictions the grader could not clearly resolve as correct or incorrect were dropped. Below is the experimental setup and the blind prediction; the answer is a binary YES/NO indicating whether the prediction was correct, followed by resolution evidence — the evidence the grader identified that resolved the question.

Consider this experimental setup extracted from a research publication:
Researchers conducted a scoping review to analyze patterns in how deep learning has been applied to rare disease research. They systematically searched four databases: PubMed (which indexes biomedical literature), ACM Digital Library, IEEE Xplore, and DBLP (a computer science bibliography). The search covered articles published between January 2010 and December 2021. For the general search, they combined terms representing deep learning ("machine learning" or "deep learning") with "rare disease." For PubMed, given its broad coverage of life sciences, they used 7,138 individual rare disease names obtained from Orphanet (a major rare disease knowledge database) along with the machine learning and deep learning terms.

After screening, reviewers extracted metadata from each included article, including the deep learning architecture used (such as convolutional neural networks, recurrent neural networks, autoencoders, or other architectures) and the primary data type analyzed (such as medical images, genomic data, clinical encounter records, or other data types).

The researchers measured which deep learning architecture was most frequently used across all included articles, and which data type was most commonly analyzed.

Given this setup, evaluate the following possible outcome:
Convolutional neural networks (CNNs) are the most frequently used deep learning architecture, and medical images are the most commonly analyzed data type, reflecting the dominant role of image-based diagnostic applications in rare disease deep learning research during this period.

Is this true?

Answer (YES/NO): YES